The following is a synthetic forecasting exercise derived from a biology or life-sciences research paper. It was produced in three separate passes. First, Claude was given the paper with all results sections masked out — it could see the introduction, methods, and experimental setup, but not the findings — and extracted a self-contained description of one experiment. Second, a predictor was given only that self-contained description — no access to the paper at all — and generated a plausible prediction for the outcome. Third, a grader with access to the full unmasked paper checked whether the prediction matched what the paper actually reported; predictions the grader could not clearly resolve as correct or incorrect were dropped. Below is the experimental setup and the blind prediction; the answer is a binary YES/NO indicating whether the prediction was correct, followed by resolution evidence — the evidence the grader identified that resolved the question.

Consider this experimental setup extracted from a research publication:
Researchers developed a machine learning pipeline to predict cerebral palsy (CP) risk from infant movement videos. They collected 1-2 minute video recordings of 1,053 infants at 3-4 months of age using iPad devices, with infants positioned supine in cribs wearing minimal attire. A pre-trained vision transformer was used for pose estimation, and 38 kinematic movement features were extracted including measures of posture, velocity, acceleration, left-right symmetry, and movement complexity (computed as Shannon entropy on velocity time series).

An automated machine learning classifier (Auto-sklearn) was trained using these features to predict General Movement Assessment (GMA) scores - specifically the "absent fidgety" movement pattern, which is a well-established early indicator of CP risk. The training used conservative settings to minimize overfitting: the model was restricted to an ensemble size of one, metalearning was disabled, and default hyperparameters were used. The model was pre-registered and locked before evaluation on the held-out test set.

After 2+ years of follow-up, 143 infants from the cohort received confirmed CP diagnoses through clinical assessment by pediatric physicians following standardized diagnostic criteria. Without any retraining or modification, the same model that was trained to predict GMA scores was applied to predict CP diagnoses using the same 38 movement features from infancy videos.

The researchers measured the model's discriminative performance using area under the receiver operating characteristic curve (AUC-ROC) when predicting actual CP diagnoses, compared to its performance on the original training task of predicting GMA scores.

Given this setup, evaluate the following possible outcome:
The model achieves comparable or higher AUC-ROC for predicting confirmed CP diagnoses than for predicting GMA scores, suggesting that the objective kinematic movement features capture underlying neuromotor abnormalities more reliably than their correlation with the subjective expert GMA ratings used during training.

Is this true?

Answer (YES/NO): NO